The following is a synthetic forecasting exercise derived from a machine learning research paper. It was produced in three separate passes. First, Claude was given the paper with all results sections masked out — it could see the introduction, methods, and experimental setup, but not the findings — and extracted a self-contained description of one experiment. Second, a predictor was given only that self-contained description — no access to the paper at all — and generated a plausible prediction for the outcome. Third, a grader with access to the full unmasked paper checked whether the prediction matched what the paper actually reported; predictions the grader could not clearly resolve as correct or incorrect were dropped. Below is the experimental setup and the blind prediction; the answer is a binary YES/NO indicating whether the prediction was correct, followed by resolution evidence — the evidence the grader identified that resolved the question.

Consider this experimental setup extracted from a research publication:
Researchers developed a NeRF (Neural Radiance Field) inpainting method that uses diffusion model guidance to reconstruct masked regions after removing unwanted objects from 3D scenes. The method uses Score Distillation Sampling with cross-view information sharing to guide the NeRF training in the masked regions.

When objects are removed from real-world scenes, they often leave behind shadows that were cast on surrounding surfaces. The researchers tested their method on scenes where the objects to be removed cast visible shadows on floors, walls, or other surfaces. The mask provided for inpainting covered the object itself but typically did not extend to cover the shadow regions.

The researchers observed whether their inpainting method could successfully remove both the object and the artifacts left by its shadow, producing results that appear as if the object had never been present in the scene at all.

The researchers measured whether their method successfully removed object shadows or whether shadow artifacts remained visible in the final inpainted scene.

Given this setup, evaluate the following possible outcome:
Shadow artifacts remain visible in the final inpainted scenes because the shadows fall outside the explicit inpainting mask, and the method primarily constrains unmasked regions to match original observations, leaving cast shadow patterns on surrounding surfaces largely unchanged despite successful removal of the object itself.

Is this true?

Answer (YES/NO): YES